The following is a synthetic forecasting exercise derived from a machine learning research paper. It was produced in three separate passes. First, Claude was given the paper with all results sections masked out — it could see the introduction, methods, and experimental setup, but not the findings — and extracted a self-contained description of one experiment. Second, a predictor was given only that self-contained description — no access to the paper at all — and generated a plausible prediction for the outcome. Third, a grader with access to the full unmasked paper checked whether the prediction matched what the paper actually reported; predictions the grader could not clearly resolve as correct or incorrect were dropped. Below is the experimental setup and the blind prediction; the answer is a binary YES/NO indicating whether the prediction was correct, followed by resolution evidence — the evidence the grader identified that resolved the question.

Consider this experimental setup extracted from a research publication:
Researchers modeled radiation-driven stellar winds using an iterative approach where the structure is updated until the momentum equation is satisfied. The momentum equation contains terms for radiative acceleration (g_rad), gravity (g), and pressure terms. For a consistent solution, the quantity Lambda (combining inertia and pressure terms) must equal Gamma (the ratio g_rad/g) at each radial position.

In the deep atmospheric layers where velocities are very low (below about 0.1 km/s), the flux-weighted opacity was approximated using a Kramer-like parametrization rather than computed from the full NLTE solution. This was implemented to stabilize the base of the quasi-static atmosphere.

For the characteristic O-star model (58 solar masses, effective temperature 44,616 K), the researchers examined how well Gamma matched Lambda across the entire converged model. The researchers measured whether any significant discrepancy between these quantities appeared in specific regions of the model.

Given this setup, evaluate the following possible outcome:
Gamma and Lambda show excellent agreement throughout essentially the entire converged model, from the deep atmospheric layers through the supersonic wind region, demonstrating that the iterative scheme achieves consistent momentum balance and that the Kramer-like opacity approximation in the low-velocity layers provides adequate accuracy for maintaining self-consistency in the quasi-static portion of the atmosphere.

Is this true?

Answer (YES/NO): NO